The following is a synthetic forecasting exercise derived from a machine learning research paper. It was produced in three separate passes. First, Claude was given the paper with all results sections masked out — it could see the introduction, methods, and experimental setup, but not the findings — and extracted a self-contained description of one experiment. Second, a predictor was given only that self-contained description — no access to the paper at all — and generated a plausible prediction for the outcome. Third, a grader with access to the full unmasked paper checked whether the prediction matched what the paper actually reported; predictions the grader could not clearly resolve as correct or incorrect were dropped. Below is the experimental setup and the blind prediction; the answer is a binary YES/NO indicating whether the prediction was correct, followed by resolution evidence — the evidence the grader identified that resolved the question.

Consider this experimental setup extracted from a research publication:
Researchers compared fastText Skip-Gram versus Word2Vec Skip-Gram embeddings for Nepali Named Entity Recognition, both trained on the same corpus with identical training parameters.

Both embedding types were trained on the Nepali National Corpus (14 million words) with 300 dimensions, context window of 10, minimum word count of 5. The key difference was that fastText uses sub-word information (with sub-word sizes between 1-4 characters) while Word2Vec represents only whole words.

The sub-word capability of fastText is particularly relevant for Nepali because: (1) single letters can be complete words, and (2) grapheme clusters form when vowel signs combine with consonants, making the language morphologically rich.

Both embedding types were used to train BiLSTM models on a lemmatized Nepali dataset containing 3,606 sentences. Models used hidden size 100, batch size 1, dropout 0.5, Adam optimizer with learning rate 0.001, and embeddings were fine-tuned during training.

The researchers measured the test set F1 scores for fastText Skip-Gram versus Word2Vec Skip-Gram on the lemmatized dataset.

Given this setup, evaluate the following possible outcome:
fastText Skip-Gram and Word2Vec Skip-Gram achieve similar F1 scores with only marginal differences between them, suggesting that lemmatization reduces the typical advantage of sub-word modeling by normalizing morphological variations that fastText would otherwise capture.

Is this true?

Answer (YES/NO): NO